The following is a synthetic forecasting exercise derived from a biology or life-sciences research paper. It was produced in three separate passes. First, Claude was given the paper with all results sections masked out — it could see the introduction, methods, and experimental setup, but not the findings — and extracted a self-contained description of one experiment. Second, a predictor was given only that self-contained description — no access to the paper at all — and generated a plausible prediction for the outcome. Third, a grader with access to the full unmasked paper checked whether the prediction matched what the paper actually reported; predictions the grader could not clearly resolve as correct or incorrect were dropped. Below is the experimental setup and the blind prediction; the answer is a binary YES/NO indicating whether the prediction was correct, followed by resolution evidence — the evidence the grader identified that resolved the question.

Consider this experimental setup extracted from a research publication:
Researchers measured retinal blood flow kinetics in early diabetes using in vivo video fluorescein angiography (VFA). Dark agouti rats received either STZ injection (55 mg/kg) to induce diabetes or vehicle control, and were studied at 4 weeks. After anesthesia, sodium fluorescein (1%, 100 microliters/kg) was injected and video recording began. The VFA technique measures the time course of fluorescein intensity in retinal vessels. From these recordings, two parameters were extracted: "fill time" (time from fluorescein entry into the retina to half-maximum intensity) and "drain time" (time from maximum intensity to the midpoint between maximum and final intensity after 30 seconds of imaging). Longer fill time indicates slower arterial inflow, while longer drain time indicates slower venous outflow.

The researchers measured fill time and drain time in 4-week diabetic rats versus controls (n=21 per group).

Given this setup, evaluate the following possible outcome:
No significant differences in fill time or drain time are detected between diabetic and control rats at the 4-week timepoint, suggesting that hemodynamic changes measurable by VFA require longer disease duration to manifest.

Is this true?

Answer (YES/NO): NO